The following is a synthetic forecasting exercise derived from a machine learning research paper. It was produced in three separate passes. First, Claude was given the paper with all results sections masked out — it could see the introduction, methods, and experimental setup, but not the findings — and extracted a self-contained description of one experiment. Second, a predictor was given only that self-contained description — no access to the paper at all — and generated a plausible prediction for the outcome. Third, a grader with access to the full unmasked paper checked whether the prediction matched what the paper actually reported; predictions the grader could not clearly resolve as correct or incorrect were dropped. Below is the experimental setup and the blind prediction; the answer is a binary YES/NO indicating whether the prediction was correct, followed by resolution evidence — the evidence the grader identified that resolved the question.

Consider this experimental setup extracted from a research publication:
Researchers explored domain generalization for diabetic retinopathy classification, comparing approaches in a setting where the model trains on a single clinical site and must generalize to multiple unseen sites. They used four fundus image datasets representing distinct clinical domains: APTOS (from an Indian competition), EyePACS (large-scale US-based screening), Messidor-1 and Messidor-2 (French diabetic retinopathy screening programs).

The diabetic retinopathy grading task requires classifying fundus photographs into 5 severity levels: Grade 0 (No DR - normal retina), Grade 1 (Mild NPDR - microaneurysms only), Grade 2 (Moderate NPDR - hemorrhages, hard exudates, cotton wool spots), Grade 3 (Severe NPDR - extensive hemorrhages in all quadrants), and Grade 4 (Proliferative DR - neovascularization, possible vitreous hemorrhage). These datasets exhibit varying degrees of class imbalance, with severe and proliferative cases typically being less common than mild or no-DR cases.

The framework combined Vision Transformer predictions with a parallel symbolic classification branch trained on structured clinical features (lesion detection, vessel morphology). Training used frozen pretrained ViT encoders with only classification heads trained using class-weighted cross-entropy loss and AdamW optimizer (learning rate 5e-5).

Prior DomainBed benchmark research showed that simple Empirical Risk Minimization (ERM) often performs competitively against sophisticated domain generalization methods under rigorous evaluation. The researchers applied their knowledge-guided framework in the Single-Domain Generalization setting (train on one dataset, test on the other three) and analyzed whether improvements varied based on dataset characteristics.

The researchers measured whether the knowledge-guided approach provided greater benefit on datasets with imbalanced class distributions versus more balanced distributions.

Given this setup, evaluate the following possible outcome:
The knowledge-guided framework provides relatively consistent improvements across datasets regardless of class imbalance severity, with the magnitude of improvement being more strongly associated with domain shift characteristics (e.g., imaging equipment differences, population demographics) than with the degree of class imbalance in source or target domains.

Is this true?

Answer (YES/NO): NO